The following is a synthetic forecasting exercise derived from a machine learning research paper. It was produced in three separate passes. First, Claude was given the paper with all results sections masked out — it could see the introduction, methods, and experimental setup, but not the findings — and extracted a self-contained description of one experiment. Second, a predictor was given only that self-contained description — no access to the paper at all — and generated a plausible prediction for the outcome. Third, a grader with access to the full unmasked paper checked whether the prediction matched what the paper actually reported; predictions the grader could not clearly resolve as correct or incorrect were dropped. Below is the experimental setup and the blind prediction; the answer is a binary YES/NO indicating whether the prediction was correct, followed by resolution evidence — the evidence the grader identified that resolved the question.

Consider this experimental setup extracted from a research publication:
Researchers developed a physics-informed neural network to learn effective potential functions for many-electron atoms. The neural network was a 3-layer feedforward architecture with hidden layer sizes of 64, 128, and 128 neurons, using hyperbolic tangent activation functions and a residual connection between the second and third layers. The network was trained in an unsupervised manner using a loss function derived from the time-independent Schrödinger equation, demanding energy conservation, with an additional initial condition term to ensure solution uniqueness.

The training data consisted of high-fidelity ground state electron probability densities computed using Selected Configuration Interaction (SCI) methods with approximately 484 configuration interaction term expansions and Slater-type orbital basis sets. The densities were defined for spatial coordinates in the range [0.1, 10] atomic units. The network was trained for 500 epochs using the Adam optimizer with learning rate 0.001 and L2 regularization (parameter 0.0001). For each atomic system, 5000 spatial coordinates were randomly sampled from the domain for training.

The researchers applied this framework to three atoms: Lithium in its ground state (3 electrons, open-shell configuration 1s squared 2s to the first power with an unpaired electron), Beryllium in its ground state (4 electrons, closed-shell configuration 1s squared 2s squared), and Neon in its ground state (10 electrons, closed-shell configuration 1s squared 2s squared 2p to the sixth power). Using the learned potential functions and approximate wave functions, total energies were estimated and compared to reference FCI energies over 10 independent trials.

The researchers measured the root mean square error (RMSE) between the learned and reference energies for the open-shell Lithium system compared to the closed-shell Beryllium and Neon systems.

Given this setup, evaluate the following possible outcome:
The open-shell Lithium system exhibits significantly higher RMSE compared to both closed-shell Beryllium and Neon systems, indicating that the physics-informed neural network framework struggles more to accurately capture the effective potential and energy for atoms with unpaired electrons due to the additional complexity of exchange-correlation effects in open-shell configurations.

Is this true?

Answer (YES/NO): YES